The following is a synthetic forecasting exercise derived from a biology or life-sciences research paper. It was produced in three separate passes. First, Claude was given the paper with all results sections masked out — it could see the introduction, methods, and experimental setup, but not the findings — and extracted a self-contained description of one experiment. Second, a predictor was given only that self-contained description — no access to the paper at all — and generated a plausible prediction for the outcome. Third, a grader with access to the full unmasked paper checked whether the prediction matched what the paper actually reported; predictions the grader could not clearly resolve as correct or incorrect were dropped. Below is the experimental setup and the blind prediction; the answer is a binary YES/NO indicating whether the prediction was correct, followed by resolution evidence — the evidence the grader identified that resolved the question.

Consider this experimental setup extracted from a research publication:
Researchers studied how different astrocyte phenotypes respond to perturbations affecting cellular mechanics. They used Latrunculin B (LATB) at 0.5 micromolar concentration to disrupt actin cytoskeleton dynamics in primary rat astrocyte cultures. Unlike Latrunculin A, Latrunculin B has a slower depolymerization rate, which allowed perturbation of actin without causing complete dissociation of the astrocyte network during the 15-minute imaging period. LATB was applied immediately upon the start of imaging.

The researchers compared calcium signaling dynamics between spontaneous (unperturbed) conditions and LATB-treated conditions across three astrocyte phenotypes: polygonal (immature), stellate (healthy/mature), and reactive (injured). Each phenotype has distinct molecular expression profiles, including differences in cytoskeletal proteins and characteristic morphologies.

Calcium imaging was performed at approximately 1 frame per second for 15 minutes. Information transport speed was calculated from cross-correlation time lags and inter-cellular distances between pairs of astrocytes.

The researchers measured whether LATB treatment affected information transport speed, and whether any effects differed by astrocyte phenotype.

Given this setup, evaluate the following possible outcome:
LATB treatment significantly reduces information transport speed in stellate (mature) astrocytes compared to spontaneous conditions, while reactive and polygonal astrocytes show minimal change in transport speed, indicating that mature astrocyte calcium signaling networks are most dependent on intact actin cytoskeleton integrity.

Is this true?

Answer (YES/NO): NO